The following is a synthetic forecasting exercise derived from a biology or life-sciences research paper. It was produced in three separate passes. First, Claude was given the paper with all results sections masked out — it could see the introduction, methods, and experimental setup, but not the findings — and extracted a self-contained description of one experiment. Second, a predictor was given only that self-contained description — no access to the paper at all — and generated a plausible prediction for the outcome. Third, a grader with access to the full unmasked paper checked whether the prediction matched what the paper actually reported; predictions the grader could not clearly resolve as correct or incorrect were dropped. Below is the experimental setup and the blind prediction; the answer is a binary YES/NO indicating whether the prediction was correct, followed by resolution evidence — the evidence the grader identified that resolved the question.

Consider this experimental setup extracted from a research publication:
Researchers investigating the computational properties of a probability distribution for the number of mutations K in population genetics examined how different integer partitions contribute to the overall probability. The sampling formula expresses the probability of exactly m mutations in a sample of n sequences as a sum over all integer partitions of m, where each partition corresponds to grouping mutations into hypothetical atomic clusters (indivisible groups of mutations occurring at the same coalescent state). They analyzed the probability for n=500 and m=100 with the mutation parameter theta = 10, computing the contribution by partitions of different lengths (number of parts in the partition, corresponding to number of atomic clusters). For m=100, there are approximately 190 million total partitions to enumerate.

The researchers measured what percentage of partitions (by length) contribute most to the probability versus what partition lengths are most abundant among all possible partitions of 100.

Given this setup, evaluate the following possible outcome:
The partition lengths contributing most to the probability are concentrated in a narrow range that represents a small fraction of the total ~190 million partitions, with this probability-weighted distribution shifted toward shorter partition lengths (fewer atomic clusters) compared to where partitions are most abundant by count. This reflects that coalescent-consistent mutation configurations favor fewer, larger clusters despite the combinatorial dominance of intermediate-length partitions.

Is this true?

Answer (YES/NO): NO